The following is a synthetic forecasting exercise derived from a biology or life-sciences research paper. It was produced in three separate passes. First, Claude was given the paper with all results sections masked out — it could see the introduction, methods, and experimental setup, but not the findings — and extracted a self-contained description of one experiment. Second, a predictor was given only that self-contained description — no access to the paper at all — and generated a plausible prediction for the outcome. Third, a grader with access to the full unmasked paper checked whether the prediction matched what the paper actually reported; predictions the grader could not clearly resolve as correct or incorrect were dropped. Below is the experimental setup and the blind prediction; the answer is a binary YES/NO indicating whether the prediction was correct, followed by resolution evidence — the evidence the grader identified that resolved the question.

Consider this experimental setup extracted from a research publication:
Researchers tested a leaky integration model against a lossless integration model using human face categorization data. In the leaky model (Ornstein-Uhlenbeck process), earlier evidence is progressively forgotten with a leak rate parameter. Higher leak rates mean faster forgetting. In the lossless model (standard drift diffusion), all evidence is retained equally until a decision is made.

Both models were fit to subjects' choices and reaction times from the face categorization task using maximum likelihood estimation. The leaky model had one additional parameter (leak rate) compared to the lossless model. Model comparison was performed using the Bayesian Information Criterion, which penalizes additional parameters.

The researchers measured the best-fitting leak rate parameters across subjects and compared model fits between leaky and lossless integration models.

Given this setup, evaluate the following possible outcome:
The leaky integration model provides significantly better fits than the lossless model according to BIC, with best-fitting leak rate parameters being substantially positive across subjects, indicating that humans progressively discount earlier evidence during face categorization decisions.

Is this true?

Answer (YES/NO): NO